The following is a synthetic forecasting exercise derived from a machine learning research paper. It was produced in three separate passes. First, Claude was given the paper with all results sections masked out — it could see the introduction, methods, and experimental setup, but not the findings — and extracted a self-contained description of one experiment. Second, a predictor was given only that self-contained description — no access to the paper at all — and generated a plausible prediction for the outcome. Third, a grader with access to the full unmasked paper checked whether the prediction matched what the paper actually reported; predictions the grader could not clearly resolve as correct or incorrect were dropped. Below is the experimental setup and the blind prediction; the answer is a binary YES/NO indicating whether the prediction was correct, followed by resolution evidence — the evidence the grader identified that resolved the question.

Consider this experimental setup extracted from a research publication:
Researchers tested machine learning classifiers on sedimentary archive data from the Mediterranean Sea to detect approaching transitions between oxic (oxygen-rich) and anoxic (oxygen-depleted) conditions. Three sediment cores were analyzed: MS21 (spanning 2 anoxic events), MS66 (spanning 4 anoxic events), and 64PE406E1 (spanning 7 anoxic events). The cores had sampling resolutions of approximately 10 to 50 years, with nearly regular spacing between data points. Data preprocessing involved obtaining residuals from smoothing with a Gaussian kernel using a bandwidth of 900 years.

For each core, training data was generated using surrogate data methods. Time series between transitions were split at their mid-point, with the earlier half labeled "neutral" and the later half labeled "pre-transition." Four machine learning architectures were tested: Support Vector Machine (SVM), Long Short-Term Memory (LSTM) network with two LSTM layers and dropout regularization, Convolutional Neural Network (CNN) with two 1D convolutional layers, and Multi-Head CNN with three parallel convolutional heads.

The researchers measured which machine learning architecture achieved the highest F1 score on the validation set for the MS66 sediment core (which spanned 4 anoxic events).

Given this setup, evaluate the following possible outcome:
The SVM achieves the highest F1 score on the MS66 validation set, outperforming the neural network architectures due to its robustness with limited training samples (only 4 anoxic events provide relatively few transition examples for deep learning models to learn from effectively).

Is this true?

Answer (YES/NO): YES